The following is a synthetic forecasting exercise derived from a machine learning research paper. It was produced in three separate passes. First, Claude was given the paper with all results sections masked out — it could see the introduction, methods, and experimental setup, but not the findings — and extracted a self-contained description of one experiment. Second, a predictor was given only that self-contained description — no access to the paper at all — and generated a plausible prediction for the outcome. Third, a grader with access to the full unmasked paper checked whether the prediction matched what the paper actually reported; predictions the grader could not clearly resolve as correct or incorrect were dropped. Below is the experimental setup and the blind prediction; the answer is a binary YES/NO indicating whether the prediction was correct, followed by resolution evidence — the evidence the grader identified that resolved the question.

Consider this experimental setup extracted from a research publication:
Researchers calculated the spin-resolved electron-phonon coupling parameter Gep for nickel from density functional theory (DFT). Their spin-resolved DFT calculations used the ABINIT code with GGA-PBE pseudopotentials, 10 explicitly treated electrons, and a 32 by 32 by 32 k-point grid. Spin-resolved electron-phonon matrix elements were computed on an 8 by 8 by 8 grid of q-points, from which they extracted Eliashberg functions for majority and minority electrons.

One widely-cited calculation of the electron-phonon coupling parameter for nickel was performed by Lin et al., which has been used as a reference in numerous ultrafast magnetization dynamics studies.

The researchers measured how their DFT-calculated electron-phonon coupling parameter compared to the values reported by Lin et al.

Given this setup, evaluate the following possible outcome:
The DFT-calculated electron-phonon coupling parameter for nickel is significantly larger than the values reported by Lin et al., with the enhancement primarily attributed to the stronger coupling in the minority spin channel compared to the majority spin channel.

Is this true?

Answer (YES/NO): NO